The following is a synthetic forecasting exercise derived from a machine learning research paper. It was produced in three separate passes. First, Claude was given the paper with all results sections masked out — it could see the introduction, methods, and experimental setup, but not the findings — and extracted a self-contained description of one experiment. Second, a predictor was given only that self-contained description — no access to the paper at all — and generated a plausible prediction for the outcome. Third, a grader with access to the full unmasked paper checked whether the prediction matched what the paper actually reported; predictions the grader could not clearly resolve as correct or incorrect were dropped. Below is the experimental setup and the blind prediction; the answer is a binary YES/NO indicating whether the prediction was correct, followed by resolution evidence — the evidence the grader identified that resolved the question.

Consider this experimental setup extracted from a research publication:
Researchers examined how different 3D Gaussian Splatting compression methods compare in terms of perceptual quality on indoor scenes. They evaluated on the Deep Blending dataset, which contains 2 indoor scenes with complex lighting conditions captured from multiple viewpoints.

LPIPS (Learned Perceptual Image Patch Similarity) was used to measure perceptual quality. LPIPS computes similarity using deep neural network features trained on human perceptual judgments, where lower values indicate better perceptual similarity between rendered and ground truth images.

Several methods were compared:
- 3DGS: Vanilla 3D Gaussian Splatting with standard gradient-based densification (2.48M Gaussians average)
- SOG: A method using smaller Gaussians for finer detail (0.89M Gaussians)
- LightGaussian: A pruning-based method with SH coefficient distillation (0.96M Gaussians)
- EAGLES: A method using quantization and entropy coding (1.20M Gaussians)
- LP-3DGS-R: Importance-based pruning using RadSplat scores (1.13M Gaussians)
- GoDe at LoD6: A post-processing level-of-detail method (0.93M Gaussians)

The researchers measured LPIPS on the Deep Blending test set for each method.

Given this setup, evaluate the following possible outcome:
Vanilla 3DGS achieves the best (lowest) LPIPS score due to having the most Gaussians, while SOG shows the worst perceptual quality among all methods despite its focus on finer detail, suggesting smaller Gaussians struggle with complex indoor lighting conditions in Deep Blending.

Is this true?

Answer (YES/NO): NO